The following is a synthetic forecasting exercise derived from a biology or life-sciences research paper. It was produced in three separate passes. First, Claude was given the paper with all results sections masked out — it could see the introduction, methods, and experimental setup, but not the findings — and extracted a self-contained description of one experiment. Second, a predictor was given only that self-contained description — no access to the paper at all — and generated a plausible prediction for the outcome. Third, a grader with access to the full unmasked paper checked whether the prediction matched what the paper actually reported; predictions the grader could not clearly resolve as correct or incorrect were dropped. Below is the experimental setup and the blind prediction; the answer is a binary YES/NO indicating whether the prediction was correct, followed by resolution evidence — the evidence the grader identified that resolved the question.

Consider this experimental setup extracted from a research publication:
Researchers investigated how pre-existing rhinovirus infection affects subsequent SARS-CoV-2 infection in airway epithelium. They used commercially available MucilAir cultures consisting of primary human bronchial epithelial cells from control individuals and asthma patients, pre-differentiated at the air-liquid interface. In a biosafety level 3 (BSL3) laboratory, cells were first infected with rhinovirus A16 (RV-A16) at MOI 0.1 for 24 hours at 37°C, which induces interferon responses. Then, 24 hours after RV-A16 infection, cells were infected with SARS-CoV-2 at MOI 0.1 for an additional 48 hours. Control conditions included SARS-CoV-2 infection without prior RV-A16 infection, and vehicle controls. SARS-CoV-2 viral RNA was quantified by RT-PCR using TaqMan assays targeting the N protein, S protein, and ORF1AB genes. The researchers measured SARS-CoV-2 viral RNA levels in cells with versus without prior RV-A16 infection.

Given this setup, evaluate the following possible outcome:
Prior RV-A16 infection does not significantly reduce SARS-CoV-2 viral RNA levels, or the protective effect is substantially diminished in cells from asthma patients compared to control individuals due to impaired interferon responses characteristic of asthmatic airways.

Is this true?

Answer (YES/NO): NO